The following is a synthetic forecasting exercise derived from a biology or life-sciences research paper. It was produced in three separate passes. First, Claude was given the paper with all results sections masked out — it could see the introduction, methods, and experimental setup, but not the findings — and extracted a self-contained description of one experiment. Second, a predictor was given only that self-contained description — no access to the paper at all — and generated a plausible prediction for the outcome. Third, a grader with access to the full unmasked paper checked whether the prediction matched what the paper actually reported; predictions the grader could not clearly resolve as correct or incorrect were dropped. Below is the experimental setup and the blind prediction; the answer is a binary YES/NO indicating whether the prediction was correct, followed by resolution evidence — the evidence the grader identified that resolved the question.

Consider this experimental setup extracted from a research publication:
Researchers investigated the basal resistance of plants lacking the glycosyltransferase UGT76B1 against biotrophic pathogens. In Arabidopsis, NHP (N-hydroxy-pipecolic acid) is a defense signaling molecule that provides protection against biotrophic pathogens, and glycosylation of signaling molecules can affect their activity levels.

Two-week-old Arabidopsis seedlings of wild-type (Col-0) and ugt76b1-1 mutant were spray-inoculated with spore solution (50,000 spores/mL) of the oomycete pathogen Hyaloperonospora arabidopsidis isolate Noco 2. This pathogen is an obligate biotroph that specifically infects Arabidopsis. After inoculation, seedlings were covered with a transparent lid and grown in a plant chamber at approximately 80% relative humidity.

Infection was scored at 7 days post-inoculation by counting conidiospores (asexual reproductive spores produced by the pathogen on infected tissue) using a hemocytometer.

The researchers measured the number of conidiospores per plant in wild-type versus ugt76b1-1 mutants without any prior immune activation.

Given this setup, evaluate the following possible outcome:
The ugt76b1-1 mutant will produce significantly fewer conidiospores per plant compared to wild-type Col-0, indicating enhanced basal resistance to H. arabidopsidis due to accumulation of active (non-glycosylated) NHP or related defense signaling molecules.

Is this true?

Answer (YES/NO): YES